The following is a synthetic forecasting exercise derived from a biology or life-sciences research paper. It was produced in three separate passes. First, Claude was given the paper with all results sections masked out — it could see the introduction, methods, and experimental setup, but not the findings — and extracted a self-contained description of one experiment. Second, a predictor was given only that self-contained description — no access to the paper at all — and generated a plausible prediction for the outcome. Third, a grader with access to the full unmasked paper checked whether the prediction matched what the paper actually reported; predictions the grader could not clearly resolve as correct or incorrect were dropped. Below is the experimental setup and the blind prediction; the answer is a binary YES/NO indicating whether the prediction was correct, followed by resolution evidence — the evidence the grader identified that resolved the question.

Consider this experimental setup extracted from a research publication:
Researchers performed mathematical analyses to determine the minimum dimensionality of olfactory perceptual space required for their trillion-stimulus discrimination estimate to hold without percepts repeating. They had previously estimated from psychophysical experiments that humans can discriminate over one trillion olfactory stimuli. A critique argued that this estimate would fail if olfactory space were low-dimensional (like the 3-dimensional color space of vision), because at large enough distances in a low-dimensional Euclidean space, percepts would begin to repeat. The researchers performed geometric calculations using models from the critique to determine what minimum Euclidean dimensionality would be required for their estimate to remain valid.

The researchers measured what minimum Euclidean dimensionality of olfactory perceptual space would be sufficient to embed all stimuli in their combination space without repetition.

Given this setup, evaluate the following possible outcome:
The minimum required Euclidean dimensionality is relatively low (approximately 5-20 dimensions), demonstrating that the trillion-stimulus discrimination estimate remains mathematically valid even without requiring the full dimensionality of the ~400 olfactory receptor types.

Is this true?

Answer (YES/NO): NO